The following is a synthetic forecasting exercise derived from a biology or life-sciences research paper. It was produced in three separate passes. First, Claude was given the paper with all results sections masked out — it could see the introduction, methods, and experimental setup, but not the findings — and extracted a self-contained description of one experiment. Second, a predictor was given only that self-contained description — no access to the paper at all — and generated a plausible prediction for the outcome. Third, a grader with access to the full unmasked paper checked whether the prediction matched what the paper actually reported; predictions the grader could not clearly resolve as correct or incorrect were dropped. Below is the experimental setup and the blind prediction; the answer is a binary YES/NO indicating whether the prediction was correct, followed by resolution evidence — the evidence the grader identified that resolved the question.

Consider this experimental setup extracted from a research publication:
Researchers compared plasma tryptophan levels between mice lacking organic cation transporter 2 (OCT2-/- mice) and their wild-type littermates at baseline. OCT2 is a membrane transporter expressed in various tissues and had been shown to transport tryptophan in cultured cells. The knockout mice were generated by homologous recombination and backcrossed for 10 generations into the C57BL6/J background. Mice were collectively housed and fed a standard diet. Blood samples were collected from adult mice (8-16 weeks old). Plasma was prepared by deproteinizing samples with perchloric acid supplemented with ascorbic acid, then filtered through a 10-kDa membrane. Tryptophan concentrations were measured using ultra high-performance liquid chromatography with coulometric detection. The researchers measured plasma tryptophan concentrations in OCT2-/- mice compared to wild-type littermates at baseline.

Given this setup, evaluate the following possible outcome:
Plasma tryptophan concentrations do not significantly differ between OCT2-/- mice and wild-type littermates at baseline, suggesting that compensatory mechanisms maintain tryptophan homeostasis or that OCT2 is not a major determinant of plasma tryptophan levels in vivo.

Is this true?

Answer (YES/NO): NO